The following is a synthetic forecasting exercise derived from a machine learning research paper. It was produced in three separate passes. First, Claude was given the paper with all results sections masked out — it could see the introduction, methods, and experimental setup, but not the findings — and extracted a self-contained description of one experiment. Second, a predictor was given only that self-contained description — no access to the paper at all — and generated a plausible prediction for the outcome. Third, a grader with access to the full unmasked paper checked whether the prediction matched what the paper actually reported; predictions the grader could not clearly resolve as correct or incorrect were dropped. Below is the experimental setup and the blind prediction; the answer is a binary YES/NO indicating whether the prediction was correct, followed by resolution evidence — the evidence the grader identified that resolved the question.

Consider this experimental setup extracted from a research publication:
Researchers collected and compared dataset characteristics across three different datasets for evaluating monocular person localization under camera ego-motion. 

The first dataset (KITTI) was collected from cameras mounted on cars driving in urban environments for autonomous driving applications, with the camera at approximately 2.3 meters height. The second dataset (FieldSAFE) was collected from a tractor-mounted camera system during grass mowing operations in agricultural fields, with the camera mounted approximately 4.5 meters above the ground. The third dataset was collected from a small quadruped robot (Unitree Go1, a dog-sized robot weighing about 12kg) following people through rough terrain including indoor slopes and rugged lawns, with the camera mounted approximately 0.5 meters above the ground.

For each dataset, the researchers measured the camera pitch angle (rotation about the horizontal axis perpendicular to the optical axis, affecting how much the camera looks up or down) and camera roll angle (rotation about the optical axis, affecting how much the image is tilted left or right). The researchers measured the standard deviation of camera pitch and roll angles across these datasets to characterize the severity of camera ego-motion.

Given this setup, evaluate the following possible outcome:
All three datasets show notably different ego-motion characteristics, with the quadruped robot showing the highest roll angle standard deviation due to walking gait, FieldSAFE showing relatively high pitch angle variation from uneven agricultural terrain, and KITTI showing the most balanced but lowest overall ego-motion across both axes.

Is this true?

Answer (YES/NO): NO